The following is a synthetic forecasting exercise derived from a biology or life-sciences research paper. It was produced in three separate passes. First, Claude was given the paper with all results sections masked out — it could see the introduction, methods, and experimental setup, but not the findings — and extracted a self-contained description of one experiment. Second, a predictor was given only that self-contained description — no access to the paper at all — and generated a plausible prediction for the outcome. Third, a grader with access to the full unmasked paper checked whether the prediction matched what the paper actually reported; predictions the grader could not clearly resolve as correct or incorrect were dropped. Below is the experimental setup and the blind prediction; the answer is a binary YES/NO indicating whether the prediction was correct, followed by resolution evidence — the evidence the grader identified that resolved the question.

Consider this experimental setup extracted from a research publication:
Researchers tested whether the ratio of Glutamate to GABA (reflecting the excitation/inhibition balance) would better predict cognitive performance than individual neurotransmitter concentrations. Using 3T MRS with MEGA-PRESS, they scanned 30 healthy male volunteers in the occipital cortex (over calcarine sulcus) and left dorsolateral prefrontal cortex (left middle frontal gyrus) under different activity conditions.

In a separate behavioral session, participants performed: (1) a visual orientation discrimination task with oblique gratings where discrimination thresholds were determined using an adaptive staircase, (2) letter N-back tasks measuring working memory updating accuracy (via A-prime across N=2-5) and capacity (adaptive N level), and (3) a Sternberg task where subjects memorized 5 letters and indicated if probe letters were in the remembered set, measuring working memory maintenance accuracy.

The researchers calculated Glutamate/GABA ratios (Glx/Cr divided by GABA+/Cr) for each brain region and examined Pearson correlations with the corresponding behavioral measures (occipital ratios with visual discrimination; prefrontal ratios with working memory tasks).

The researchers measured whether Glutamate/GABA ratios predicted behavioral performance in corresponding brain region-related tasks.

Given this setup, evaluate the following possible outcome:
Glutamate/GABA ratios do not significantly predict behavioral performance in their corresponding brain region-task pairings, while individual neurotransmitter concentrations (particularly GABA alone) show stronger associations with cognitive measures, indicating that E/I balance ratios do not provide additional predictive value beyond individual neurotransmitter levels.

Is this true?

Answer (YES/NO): NO